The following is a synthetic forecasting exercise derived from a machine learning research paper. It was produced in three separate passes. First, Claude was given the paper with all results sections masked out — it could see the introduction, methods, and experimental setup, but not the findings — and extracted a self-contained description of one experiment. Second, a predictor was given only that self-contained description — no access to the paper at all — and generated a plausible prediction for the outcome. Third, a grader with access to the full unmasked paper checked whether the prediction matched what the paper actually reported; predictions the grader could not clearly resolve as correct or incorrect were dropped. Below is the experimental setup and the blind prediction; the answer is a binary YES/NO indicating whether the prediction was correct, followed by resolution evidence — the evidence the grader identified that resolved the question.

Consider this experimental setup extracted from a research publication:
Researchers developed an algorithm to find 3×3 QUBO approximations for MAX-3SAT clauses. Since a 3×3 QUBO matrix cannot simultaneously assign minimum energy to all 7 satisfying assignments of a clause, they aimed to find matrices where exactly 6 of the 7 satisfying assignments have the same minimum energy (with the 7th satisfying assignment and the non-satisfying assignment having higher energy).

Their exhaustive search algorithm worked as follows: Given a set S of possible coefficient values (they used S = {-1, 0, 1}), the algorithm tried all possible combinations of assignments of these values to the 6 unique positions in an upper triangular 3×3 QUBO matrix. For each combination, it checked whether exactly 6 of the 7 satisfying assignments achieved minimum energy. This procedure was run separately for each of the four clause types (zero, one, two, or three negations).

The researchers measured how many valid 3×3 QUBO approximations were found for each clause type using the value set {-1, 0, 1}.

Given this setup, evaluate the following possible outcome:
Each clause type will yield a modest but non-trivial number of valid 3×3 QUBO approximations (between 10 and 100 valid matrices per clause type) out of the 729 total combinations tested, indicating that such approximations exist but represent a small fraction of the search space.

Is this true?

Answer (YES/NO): NO